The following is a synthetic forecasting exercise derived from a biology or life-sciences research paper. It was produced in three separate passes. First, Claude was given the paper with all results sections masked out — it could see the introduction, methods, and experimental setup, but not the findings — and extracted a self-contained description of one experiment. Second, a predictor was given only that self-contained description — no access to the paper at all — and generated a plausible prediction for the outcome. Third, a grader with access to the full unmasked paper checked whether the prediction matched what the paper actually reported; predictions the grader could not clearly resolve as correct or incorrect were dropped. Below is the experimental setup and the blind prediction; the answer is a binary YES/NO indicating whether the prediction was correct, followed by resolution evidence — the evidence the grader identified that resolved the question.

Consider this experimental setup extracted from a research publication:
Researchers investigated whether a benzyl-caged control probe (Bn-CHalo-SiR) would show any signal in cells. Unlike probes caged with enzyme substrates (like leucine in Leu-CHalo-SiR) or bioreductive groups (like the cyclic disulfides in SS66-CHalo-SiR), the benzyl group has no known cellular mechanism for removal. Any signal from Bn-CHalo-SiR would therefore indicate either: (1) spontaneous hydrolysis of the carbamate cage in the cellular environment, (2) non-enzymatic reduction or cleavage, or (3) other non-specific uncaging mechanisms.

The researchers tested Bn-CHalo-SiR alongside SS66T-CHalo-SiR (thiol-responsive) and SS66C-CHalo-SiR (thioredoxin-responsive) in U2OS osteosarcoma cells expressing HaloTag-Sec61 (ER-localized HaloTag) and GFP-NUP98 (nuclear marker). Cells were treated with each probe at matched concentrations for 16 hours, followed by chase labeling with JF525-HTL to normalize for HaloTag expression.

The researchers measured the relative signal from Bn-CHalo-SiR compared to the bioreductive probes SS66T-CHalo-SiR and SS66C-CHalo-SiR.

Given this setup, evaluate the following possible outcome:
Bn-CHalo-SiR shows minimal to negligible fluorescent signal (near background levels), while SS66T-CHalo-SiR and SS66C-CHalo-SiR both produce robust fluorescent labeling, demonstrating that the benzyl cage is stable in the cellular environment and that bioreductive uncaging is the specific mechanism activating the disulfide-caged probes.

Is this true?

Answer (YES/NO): NO